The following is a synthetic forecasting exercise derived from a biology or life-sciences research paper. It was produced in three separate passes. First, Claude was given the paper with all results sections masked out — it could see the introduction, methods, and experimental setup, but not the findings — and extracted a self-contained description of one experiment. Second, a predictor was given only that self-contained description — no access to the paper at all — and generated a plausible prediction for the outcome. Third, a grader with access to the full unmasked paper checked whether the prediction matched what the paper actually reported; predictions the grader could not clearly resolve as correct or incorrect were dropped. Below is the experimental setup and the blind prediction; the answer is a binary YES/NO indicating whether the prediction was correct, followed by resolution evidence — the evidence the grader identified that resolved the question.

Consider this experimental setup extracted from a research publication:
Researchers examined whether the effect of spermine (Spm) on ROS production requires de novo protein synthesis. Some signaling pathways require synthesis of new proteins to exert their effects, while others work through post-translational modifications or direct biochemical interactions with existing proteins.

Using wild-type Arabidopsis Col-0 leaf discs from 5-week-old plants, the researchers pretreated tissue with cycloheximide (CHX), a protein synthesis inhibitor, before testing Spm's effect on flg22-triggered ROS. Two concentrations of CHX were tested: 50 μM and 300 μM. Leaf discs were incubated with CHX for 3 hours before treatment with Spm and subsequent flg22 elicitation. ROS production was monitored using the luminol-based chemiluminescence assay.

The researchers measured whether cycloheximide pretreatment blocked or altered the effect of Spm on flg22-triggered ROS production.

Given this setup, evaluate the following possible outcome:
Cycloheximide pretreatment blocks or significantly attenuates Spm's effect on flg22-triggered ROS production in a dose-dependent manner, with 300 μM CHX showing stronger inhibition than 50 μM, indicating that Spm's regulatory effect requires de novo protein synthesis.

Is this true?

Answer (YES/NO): NO